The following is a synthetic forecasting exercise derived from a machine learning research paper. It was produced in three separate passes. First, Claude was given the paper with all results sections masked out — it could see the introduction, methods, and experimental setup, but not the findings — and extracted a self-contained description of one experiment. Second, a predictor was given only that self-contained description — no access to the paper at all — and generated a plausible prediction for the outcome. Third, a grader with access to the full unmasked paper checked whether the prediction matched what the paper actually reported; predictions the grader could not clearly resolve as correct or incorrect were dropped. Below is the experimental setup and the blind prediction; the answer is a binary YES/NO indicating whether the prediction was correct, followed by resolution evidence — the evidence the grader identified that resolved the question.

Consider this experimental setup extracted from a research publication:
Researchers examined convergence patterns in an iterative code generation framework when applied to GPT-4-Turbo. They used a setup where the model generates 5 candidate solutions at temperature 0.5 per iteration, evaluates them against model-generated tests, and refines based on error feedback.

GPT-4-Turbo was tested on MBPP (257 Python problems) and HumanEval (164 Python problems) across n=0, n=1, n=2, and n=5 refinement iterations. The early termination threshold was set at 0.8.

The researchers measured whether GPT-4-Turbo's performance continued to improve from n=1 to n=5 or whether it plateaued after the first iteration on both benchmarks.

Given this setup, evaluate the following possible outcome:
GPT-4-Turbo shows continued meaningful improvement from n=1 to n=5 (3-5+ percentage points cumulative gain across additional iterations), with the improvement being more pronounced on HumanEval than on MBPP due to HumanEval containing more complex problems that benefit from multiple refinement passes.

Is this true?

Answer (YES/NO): NO